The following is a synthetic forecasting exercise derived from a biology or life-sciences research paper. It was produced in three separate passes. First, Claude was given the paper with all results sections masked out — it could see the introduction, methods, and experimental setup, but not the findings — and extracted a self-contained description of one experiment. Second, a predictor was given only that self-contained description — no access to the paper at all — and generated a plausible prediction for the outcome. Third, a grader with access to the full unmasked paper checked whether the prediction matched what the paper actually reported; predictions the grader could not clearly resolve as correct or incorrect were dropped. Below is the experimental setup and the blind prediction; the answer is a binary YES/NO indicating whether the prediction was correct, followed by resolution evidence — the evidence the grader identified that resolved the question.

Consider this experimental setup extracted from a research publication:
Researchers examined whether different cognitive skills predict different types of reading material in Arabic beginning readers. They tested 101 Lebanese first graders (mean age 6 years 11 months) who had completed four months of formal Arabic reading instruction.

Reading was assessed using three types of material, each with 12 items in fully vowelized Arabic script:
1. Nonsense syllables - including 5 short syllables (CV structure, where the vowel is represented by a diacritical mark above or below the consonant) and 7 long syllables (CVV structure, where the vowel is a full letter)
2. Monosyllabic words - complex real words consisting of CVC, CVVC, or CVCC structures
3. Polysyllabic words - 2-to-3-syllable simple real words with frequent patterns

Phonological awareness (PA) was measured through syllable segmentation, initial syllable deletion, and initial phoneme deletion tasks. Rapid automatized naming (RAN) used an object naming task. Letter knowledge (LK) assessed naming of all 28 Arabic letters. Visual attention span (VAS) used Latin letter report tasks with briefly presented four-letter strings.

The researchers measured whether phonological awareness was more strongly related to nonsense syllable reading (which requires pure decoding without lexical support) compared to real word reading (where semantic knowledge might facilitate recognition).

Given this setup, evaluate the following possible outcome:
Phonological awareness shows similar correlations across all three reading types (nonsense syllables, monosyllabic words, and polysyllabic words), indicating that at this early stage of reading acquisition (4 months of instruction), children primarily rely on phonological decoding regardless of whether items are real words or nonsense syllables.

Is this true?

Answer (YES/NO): NO